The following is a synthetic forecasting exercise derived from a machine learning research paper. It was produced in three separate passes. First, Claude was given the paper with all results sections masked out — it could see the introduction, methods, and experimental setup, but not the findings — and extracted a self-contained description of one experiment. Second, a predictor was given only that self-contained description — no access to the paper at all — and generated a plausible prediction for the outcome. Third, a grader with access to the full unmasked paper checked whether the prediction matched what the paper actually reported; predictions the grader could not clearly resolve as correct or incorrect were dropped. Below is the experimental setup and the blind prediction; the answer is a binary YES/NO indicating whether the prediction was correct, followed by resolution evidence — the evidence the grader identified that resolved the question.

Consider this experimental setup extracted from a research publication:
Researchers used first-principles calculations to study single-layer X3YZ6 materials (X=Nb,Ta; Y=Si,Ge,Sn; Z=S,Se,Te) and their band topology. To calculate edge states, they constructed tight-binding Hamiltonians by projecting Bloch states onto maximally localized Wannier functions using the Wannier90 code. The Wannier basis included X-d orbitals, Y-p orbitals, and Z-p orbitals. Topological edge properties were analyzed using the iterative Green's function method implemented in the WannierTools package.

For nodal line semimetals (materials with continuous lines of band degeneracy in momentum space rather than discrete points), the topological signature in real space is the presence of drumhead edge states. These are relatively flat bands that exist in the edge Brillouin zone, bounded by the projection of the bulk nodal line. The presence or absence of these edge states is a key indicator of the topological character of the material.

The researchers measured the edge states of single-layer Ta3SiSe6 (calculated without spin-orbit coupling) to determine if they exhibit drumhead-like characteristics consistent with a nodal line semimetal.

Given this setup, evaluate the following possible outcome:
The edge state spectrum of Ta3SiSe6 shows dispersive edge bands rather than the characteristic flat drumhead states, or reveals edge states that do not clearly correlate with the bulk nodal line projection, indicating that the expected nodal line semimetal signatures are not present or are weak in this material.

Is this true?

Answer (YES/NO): NO